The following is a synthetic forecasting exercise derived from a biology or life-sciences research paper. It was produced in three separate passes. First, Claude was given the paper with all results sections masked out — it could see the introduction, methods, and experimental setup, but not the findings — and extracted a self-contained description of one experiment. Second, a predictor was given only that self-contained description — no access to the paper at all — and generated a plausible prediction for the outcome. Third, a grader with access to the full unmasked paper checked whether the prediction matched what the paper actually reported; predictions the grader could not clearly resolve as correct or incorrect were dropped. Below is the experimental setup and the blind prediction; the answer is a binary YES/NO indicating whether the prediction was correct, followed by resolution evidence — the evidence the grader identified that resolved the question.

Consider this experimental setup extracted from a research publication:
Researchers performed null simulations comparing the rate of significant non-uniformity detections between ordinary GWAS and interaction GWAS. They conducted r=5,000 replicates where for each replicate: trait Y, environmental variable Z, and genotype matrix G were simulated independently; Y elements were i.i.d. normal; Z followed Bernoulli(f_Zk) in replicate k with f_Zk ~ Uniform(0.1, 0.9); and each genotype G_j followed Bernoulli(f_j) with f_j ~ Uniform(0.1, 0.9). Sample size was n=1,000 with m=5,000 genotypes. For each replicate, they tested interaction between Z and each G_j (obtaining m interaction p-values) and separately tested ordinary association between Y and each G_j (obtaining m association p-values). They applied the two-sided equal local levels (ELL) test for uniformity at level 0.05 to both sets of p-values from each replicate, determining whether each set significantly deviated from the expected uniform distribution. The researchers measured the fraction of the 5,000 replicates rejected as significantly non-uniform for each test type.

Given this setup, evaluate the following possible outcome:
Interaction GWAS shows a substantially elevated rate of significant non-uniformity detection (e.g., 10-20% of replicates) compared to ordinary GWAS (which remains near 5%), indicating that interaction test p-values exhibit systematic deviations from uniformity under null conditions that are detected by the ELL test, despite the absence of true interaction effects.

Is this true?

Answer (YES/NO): YES